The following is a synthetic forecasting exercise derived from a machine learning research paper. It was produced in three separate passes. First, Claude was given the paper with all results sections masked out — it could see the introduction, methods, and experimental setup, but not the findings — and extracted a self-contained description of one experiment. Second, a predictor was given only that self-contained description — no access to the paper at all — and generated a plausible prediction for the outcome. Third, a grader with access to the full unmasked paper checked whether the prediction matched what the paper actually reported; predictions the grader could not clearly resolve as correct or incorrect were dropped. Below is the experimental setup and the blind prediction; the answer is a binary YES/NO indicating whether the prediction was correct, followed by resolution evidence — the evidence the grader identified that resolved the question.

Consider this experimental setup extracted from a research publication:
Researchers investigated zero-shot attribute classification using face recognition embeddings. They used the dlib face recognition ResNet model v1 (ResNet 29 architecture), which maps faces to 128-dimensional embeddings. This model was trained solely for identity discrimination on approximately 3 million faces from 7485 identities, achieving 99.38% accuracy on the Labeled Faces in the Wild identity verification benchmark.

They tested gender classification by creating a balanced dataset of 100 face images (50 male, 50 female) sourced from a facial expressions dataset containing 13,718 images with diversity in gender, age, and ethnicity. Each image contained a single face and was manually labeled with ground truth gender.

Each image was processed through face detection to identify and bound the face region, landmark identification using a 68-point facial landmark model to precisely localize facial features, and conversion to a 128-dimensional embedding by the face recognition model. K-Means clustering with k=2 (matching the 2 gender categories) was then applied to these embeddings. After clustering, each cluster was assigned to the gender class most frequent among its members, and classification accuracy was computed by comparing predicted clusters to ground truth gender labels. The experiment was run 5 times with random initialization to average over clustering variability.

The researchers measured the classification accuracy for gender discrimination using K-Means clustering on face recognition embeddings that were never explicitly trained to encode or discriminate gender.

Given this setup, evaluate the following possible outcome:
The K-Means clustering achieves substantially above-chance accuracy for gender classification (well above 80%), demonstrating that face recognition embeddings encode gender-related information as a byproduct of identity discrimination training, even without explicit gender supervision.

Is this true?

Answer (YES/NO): YES